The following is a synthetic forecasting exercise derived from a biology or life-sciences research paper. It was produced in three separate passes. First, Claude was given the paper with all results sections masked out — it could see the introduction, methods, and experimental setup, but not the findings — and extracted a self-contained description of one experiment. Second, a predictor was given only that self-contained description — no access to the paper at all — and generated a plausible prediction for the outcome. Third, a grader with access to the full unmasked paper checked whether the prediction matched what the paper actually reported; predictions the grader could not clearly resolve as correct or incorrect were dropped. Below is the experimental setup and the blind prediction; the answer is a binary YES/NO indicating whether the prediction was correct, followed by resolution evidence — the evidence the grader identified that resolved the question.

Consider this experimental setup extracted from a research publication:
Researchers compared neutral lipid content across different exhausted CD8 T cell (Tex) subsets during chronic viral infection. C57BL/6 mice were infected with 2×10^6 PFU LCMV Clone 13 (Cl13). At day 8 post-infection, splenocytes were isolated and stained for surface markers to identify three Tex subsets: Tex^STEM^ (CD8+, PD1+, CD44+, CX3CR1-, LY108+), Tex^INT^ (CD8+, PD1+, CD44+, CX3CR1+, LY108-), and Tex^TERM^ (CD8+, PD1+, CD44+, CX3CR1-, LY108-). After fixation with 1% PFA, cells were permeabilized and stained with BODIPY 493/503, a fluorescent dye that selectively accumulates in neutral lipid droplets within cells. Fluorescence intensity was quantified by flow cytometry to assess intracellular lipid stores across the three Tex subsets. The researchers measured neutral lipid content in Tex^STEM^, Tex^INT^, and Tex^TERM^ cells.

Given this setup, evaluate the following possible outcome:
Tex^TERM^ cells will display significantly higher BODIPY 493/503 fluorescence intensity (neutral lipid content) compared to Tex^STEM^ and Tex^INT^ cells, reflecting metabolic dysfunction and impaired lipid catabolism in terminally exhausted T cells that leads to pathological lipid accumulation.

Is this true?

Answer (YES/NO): NO